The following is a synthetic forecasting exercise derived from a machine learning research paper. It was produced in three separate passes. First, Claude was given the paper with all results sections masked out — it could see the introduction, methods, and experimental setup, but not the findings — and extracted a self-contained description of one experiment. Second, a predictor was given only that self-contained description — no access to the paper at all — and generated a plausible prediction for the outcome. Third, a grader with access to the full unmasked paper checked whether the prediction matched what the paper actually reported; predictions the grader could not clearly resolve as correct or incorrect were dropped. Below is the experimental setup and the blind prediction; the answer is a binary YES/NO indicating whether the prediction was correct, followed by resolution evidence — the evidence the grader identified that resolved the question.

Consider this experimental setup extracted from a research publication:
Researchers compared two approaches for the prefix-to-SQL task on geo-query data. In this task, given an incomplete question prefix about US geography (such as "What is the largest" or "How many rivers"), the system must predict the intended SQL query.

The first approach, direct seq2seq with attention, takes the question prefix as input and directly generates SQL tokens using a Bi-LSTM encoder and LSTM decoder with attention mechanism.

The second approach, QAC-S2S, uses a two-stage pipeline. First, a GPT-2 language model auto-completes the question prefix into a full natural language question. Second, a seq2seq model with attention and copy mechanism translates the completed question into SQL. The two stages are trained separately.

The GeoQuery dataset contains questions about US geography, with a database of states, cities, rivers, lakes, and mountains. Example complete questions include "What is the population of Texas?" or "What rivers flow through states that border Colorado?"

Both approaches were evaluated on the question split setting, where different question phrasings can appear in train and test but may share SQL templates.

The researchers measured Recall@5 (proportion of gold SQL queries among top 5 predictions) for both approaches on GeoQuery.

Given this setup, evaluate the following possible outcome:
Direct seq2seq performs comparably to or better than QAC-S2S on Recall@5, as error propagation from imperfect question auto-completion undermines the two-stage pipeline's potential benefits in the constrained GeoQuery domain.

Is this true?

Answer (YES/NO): NO